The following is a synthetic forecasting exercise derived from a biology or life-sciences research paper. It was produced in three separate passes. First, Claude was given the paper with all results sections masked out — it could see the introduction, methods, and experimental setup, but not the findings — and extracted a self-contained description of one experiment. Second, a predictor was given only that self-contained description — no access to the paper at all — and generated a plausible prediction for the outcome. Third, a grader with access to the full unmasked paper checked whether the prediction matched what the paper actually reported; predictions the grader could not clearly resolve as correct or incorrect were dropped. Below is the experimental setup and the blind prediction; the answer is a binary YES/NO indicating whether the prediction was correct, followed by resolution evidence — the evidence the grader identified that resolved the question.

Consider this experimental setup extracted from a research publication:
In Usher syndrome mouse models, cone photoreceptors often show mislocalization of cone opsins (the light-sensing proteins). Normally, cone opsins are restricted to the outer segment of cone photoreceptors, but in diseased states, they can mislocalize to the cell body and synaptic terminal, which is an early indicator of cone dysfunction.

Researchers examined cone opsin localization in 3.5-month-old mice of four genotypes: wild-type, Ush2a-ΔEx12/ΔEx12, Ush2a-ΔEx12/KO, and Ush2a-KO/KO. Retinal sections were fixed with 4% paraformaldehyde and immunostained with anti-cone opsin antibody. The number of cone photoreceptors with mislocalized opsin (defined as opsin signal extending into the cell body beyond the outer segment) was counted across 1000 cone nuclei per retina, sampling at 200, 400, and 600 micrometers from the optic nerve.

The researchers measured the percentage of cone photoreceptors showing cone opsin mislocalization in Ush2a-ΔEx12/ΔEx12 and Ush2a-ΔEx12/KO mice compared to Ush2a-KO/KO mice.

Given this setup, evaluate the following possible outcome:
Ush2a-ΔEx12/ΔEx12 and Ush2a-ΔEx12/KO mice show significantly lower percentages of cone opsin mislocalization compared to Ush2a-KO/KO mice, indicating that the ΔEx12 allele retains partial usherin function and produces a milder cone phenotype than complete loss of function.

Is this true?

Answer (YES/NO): NO